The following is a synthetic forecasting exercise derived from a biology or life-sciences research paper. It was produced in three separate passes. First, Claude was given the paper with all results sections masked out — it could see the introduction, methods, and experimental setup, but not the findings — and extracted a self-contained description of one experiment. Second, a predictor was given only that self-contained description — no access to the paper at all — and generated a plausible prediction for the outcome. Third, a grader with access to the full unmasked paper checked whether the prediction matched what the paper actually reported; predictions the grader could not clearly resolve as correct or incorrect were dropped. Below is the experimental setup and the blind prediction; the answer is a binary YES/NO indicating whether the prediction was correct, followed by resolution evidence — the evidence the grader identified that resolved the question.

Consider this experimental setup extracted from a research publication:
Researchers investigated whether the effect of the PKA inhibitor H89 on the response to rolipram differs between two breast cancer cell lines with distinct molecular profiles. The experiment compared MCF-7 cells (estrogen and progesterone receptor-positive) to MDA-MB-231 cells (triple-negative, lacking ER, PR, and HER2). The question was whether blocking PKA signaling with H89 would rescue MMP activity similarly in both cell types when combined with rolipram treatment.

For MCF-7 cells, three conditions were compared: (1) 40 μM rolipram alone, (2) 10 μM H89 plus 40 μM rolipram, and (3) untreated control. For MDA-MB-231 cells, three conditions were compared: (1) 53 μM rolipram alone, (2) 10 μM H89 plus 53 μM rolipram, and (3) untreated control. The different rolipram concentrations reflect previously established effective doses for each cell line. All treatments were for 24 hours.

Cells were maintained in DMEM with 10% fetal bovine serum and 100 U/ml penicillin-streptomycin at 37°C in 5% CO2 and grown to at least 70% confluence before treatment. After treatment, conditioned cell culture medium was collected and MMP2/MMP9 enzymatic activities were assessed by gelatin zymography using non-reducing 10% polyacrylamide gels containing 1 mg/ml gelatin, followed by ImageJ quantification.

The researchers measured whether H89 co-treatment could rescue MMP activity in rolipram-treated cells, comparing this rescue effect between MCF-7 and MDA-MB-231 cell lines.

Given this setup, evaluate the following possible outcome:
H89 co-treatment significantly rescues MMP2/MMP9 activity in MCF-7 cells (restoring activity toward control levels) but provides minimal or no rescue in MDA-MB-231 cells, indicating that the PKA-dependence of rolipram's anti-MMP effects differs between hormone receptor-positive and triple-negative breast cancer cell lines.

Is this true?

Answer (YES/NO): NO